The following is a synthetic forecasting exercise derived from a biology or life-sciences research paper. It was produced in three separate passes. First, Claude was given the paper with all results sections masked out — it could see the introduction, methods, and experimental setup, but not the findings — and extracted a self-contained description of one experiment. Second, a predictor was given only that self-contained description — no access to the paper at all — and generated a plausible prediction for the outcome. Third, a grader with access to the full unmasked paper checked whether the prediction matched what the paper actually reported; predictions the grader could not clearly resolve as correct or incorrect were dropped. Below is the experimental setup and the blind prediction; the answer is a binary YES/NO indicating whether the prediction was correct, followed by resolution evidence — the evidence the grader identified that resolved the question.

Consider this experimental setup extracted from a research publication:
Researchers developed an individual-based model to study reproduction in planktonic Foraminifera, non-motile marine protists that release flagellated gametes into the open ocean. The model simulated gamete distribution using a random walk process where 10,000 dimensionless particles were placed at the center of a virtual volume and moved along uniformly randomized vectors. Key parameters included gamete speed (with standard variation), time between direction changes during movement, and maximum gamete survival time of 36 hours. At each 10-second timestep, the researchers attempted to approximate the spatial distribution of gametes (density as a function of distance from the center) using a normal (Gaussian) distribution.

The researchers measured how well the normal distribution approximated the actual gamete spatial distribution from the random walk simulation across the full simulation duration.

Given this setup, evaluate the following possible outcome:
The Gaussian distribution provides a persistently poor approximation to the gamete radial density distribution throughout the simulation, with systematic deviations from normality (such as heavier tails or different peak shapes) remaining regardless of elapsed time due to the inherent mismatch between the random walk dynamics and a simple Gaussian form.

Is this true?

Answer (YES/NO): NO